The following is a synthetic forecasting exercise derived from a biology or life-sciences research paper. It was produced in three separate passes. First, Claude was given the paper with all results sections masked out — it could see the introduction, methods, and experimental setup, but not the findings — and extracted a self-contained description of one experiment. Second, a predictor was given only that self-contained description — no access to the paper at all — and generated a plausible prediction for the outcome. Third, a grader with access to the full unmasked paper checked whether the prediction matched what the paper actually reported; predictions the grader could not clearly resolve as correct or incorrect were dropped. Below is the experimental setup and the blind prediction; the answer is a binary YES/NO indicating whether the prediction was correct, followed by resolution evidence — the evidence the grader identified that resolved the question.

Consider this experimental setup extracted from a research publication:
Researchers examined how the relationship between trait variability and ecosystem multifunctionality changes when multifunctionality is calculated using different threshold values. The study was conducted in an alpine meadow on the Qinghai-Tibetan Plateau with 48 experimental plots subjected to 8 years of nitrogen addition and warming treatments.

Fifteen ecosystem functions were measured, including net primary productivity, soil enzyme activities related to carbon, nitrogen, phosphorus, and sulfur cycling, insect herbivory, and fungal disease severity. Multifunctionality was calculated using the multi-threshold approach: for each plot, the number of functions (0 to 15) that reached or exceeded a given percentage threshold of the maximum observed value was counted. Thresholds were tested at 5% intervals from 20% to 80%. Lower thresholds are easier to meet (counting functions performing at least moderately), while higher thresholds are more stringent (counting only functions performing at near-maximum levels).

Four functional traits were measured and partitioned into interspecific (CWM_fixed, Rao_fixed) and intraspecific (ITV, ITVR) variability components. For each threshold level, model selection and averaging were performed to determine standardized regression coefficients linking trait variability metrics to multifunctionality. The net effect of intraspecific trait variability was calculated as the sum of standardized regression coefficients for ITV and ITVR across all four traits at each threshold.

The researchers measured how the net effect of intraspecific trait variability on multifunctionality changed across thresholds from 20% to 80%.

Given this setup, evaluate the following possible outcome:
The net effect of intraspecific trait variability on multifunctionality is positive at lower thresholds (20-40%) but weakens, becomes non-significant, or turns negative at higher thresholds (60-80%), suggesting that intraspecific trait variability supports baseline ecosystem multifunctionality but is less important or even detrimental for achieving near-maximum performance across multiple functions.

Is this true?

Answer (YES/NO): NO